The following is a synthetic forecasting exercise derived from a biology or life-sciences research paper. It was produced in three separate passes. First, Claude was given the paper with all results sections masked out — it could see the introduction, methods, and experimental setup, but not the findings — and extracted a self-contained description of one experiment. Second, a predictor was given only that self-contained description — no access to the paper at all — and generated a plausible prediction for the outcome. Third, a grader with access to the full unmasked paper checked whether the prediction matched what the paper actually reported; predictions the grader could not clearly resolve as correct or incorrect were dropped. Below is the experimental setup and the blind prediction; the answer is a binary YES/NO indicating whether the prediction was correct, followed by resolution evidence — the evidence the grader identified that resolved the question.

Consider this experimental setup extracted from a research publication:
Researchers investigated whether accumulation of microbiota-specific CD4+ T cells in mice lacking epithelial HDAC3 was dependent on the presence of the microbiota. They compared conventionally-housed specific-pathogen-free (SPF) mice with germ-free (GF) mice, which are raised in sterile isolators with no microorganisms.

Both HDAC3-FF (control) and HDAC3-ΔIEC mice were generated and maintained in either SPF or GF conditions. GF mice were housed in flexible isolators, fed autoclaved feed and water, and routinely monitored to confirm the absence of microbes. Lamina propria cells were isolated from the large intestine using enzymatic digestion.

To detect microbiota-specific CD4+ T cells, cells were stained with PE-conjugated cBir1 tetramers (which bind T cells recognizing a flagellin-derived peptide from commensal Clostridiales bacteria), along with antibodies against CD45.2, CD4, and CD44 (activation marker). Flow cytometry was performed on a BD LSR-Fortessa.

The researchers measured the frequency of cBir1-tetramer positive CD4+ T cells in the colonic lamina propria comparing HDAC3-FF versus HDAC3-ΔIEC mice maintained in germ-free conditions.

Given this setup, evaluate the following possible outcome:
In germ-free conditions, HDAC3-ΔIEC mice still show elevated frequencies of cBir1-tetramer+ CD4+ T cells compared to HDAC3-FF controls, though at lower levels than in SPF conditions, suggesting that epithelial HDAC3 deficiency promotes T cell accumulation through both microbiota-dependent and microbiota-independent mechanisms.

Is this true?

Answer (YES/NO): NO